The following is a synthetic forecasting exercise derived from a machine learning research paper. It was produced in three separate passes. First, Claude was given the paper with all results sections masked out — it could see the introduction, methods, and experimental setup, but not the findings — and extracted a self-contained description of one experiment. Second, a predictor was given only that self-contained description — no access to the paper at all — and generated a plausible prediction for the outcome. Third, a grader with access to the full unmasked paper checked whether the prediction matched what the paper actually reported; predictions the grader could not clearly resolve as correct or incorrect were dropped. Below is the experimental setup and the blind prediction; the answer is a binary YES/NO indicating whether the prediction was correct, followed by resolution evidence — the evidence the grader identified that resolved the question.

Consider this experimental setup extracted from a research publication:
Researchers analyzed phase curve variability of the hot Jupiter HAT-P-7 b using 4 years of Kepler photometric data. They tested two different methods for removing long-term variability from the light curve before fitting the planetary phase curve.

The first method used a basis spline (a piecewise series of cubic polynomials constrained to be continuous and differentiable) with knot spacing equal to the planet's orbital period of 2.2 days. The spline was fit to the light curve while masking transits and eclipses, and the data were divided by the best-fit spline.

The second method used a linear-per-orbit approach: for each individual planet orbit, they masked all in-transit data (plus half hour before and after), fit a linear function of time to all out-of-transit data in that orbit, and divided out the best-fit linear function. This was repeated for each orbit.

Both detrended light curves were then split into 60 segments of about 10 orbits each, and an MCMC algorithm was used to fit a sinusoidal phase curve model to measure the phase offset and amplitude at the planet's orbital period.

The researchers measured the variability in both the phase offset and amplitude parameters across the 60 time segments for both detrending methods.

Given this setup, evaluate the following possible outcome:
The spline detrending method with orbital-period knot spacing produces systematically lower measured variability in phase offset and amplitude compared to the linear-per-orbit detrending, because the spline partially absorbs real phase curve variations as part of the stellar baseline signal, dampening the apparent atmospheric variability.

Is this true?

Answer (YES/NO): NO